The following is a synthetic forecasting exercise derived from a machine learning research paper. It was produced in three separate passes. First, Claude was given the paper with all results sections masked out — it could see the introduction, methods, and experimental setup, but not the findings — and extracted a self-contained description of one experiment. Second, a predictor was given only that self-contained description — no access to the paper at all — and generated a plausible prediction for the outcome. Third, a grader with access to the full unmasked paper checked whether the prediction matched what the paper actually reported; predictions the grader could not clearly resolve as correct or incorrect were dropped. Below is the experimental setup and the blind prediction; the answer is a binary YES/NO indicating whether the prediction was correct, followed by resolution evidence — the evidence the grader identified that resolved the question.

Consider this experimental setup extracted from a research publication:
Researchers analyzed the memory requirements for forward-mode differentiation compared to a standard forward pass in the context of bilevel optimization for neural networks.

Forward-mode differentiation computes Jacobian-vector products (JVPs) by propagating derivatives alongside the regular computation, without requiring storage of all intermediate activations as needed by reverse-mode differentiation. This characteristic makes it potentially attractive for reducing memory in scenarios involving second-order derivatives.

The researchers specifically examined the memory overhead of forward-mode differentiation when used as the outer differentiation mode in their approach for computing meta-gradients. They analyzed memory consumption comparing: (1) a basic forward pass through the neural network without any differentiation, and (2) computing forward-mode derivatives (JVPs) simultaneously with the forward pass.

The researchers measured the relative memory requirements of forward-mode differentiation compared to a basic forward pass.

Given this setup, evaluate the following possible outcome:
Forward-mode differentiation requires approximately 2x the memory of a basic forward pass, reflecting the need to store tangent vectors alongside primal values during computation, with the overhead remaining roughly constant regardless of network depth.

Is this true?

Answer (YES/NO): NO